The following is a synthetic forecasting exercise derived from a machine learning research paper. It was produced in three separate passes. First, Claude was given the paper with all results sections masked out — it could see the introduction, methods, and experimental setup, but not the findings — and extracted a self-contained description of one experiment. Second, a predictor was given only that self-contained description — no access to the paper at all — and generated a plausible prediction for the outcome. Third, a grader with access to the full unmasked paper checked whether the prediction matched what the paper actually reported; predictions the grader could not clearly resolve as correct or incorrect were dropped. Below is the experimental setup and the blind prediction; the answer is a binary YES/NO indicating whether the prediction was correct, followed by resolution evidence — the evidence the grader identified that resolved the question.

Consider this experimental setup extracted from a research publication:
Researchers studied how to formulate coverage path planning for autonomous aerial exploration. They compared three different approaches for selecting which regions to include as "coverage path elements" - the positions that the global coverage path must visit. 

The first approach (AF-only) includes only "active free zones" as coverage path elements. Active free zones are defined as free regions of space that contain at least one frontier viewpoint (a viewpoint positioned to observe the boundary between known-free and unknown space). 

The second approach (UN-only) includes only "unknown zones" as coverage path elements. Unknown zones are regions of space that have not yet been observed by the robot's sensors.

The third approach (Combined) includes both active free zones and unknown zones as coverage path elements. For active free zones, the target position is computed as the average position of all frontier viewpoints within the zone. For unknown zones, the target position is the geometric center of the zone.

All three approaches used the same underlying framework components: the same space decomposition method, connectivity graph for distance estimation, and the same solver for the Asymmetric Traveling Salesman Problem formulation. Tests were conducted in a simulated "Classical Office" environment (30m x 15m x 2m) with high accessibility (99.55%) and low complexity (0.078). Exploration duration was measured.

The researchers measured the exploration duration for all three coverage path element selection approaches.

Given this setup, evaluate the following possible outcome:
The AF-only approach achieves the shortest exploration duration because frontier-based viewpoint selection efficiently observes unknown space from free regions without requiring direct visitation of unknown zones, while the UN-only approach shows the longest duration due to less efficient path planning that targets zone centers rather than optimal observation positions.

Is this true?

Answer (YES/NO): NO